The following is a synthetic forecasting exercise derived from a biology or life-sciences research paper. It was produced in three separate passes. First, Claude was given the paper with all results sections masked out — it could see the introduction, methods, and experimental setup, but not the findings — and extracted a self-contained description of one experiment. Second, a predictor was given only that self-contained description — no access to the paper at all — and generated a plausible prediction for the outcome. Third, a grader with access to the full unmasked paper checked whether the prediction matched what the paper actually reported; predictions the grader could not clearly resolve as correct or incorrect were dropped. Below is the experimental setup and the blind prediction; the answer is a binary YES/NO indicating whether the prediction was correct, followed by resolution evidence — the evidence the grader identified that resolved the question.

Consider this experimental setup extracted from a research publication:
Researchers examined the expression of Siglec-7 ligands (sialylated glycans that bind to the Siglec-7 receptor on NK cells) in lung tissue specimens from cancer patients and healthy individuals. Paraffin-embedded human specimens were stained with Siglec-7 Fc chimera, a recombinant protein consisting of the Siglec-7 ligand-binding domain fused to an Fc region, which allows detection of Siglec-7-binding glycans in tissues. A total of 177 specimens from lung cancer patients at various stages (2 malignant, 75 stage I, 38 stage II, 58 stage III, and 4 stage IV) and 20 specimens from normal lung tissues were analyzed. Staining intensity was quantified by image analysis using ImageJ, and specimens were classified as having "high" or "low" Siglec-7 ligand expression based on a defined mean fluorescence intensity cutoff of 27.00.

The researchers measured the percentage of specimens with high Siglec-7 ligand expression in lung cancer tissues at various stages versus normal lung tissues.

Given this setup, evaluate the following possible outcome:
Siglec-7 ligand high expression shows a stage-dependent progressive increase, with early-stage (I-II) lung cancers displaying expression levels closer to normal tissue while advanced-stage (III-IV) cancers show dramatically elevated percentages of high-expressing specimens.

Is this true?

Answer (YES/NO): NO